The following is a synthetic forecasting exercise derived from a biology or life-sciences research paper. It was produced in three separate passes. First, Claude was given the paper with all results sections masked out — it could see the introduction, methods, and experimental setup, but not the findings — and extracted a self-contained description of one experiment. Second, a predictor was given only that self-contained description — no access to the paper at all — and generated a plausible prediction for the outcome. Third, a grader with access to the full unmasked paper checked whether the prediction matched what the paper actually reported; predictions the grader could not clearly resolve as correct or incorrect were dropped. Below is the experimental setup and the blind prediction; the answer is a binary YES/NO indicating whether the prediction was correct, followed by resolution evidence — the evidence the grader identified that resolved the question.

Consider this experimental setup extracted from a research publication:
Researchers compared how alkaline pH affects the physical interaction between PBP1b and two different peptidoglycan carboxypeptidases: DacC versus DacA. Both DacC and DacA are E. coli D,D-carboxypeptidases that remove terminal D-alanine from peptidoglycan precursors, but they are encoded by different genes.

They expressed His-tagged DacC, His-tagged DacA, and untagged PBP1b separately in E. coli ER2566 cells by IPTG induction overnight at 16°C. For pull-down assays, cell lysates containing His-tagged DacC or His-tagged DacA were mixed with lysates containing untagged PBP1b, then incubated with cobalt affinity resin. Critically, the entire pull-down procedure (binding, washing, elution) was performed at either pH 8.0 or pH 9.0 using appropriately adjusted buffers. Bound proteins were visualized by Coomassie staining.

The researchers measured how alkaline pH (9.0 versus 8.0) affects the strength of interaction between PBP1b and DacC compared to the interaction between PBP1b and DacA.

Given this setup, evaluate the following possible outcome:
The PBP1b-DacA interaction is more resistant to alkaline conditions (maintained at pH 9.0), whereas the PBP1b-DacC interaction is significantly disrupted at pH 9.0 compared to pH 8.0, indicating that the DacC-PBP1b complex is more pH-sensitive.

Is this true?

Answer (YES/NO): NO